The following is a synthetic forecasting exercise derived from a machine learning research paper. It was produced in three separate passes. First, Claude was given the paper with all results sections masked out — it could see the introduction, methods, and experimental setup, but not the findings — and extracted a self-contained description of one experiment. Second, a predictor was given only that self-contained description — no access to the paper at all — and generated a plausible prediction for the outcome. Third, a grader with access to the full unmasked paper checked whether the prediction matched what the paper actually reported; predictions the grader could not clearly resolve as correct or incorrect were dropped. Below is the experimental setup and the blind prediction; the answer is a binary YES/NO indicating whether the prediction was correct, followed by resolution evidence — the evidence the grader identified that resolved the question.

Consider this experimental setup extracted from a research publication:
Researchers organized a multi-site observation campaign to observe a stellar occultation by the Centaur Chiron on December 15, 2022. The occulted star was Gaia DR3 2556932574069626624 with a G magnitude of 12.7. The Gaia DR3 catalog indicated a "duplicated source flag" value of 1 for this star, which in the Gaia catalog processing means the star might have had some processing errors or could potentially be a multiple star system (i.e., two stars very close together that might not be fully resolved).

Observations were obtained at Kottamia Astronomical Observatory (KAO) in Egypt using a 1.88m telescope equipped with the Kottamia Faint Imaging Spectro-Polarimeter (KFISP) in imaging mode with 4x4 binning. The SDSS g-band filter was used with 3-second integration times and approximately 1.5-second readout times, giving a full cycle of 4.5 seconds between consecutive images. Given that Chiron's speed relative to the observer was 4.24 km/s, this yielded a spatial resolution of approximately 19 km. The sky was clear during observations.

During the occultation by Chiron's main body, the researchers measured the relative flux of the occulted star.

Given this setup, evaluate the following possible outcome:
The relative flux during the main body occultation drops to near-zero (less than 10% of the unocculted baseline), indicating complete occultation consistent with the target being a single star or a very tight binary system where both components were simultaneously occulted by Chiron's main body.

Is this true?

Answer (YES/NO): YES